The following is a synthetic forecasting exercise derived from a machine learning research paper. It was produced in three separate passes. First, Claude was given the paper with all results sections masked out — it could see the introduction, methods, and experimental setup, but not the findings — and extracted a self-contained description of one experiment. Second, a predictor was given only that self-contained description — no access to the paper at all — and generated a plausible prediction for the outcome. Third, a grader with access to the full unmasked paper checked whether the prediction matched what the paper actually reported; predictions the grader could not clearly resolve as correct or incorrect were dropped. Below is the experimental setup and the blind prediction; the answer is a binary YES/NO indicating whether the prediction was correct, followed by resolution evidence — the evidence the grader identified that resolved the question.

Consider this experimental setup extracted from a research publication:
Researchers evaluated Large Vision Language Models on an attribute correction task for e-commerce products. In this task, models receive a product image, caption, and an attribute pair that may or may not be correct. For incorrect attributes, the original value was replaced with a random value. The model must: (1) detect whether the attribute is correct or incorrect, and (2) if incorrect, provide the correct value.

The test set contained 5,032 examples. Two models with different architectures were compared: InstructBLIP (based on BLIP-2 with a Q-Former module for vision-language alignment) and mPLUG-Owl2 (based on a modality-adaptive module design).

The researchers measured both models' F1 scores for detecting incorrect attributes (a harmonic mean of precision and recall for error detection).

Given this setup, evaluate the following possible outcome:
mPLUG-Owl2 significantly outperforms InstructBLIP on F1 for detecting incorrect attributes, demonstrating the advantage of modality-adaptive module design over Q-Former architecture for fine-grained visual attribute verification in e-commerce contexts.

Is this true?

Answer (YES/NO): NO